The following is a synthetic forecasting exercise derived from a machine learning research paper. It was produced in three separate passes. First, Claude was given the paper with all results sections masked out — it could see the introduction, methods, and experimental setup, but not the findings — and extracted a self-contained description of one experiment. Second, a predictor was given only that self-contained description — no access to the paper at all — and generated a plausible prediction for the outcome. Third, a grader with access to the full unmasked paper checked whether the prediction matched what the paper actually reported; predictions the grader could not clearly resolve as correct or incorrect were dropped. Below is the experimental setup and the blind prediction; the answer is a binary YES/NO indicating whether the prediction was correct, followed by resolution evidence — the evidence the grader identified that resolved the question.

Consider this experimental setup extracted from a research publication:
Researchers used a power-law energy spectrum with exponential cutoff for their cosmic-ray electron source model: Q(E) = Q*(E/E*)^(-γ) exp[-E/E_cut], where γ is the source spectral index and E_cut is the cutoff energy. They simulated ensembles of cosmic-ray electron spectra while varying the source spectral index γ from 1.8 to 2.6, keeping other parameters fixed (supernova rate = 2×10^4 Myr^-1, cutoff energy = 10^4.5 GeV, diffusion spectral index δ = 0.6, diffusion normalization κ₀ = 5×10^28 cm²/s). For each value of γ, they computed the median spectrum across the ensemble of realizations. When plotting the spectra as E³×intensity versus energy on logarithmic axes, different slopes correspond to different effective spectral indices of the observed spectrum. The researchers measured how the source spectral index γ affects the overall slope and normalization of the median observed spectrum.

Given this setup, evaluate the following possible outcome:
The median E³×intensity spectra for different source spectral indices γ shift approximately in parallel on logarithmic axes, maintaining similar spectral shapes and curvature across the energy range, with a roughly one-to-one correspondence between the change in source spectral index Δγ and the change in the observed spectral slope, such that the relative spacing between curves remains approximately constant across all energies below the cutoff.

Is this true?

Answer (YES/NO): NO